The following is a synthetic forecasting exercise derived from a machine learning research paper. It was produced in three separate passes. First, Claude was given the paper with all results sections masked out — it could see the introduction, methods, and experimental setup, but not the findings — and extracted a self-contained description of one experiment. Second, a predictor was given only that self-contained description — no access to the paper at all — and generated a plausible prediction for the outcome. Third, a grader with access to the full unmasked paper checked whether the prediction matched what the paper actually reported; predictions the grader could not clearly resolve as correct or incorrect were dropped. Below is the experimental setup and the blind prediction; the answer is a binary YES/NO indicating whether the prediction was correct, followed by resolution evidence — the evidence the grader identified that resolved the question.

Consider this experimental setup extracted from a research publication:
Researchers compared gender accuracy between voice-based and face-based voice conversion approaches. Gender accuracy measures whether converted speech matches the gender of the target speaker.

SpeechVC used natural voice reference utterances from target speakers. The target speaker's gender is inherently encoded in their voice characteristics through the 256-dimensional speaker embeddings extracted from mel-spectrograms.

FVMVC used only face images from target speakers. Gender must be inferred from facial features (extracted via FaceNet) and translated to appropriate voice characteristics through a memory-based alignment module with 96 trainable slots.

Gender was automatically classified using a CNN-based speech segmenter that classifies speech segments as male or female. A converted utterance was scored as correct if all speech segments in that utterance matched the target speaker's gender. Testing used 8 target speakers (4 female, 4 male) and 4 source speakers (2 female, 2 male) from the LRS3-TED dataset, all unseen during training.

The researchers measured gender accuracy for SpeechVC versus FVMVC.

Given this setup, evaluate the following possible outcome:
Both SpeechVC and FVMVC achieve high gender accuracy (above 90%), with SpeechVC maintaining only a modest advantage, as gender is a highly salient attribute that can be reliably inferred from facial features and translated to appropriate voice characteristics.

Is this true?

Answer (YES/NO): YES